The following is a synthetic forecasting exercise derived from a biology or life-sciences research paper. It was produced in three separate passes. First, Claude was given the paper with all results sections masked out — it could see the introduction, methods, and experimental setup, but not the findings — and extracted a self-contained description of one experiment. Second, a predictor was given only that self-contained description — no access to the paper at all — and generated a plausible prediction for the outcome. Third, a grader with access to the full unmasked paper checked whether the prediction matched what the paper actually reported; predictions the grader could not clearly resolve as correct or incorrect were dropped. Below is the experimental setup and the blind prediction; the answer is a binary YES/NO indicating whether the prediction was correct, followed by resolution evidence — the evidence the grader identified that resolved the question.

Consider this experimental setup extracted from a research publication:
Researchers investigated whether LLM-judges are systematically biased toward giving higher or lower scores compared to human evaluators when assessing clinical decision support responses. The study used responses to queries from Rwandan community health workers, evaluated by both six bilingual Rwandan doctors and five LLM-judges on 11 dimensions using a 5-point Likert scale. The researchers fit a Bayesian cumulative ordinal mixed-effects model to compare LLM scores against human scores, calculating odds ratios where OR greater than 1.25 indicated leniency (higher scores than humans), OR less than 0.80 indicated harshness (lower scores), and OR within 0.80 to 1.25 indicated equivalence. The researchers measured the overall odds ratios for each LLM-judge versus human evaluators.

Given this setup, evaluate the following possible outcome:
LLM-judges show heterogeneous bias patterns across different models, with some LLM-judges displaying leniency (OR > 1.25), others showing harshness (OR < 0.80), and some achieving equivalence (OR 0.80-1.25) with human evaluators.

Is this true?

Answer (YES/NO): YES